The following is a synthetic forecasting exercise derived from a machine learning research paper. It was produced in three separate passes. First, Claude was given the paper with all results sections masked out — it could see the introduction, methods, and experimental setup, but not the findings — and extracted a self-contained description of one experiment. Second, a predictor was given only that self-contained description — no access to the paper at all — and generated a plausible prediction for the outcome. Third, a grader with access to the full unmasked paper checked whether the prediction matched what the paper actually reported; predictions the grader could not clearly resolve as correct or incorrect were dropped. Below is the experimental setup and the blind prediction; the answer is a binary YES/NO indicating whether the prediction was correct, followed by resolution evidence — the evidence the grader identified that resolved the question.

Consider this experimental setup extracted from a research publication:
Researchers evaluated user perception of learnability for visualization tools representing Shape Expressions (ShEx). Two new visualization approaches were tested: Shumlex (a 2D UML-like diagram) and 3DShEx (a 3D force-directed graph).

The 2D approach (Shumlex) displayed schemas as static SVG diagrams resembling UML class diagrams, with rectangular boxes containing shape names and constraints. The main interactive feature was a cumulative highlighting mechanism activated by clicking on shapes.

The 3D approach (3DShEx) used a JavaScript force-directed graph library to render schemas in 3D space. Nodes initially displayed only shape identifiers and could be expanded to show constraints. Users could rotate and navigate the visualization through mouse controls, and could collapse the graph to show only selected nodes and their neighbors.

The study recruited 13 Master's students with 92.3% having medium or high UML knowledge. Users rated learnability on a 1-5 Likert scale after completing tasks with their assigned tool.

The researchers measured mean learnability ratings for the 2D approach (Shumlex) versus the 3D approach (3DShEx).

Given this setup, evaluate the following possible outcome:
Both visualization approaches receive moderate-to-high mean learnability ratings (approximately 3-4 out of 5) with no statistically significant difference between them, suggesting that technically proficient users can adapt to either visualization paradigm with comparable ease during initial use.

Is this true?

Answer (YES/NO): NO